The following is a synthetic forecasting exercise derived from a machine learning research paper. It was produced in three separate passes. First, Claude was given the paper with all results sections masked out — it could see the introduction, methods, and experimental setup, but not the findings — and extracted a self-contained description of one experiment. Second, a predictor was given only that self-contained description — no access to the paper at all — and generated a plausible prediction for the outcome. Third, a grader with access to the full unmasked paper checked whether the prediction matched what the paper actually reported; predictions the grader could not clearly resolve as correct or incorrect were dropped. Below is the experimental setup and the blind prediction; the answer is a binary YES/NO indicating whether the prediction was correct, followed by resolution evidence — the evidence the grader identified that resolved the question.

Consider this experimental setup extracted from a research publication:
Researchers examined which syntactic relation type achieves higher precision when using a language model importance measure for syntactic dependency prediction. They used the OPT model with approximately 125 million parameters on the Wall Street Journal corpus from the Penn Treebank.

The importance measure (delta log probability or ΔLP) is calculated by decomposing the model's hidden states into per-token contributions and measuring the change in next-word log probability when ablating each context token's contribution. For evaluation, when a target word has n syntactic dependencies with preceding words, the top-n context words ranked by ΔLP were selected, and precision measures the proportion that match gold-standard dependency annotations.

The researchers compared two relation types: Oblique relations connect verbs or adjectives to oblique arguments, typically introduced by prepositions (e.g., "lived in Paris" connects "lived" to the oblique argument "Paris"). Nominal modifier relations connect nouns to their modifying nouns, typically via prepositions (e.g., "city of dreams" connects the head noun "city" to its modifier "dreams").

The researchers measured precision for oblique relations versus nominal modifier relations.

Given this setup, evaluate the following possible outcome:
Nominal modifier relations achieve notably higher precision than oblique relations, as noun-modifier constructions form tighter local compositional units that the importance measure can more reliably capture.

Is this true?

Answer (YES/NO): NO